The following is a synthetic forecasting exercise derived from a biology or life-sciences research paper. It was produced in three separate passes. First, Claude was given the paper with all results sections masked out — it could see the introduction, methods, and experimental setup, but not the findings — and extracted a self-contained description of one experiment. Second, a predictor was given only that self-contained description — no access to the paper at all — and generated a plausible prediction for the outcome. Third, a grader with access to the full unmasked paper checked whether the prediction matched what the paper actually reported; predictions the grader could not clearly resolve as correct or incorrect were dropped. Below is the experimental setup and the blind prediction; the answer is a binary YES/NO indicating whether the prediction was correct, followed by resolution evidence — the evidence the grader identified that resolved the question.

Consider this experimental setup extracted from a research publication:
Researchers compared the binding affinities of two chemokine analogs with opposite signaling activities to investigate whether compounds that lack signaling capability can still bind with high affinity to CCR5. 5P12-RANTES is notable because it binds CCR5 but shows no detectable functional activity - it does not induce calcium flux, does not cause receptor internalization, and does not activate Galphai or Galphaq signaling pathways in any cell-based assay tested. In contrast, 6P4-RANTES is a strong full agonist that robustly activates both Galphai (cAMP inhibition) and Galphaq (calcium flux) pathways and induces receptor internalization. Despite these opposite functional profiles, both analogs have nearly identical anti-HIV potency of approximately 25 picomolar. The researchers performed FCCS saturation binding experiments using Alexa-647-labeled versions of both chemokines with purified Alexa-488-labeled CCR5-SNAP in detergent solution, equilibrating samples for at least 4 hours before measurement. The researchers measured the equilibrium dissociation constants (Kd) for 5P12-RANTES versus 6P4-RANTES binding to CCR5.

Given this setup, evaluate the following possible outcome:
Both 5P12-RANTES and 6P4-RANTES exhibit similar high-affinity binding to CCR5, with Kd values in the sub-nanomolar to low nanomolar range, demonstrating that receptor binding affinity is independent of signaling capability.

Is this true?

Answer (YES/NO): NO